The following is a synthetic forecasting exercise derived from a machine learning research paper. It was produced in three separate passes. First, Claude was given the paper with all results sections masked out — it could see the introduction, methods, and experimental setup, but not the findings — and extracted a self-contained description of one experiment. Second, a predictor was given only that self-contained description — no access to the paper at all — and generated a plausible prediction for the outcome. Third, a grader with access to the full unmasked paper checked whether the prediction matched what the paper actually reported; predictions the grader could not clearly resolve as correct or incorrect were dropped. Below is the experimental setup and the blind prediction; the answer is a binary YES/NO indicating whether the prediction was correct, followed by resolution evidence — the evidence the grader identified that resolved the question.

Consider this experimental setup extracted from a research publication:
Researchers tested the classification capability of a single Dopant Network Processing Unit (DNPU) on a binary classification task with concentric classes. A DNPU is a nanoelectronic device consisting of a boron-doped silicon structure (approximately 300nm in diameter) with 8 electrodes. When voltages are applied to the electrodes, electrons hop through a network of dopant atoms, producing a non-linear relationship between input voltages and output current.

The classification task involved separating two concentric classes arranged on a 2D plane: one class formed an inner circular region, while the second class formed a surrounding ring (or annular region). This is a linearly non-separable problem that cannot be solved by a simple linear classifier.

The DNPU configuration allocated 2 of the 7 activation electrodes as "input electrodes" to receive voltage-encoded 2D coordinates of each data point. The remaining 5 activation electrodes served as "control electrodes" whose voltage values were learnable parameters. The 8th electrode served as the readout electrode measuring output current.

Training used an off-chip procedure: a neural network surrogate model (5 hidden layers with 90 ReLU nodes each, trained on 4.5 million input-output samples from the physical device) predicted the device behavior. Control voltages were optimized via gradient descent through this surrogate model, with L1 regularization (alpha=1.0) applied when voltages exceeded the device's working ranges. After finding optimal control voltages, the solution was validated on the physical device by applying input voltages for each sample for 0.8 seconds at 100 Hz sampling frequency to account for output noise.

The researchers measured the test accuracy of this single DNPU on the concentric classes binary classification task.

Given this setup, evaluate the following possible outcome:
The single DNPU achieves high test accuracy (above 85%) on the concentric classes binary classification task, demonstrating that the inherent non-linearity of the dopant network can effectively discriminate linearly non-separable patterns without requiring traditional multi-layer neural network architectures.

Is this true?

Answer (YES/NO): NO